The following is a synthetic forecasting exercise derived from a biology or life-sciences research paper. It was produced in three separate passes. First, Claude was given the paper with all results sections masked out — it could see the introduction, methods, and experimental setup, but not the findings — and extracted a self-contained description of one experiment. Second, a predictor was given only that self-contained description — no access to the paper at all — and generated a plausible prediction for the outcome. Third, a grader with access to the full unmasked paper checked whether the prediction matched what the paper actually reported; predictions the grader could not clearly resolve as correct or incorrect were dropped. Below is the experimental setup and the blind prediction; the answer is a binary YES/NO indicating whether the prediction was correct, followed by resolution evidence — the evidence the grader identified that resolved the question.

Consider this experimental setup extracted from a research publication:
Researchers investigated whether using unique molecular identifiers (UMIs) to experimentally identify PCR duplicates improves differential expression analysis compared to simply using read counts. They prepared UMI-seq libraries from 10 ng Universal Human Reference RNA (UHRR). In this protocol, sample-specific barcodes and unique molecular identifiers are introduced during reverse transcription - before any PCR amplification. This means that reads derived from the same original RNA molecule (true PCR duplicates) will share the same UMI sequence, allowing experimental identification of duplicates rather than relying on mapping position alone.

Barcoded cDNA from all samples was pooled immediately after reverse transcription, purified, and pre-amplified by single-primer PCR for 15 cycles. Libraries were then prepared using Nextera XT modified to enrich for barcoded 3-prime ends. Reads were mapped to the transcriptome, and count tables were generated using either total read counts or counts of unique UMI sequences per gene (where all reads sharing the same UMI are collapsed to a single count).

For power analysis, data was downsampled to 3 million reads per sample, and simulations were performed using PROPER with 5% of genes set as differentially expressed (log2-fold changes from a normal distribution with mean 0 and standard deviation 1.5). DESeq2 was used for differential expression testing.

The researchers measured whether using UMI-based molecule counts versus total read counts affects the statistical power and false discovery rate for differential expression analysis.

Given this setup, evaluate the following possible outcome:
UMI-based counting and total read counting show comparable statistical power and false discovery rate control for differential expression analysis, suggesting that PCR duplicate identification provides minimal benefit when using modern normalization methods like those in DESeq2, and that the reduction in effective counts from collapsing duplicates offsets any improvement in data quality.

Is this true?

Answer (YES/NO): NO